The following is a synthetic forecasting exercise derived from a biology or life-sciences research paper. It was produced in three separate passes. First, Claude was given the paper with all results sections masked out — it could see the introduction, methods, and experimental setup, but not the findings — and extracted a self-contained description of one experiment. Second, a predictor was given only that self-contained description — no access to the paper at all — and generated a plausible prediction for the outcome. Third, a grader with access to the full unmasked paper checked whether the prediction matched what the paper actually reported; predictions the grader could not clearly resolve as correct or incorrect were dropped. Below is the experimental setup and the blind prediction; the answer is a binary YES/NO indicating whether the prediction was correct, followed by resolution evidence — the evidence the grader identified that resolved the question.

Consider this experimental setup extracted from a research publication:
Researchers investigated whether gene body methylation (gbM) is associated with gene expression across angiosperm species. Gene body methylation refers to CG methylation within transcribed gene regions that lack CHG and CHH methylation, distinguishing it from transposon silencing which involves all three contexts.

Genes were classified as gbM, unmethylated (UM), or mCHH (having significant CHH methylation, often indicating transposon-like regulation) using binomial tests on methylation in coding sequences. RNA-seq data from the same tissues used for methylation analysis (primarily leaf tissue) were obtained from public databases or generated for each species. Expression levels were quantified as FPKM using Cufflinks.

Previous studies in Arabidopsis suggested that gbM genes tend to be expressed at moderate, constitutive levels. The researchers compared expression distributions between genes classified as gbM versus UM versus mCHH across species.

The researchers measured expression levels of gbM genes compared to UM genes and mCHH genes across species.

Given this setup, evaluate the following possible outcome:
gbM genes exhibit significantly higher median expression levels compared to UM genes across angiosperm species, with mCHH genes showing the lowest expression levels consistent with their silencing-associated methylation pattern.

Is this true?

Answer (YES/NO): YES